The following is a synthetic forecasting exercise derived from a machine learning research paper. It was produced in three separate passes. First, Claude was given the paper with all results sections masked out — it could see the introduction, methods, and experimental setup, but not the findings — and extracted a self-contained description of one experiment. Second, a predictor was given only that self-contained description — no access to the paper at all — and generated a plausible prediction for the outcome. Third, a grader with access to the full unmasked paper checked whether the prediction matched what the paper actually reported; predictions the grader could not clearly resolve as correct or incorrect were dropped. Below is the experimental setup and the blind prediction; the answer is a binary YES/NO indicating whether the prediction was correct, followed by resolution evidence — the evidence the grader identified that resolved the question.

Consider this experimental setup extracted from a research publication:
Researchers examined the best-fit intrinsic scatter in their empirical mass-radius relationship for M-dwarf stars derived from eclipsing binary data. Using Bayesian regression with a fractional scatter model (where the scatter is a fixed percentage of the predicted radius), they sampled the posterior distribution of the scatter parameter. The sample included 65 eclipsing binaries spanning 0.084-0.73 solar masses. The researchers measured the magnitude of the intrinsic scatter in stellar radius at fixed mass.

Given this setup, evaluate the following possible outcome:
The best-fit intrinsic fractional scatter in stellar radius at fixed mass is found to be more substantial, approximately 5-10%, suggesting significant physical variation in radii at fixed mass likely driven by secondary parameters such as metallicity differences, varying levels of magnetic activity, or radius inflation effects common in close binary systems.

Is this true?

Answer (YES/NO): NO